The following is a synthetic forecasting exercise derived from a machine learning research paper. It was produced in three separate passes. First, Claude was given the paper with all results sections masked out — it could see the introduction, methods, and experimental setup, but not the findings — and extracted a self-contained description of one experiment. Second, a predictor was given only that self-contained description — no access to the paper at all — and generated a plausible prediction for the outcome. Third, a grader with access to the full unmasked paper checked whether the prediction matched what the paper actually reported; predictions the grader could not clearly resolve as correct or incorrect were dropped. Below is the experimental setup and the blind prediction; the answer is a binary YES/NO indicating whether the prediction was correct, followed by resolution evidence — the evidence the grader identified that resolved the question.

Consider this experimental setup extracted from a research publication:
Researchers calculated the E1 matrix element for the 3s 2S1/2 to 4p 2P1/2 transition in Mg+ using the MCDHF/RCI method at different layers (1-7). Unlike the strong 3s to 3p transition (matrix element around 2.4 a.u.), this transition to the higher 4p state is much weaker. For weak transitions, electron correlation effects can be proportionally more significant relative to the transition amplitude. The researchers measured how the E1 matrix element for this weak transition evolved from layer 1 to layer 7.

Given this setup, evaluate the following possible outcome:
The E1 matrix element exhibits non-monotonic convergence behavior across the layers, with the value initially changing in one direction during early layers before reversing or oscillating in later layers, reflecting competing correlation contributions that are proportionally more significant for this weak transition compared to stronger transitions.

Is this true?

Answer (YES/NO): NO